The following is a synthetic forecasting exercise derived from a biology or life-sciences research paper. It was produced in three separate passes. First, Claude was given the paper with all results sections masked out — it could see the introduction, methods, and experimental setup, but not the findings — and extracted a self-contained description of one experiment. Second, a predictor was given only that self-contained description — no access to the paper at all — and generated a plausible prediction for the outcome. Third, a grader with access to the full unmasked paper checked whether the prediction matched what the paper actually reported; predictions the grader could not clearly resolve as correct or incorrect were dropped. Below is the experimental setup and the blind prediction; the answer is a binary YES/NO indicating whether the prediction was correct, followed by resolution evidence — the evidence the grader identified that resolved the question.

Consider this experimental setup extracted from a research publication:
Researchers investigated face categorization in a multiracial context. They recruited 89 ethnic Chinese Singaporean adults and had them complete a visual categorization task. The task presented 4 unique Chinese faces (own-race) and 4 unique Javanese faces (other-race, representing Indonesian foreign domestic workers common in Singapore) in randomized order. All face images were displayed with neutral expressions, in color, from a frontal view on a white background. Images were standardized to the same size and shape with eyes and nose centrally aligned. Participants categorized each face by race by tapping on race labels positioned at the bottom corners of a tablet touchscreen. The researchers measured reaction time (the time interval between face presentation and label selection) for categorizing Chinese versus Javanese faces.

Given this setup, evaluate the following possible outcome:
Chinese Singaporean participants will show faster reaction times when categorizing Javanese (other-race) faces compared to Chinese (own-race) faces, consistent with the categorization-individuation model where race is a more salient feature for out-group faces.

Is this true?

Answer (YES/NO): NO